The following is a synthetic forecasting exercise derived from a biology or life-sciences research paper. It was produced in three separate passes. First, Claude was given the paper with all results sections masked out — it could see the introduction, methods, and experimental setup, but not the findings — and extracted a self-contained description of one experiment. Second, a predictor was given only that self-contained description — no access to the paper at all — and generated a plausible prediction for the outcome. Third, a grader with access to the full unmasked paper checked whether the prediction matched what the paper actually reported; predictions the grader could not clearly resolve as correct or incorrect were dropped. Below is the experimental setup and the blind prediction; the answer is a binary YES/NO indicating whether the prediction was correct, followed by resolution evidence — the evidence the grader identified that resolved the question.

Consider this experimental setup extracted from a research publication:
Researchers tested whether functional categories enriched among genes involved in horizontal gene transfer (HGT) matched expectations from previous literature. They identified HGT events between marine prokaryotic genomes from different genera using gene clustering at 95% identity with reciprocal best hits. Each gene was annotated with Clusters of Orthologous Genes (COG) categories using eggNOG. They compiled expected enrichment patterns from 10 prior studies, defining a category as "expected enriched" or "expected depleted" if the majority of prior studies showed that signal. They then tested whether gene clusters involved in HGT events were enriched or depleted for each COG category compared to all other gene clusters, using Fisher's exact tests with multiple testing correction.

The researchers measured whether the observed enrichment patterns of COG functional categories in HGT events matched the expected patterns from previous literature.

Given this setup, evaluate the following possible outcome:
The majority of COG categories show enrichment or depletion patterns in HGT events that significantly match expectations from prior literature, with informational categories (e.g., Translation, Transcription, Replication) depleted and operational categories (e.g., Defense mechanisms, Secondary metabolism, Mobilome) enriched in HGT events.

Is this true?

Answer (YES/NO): YES